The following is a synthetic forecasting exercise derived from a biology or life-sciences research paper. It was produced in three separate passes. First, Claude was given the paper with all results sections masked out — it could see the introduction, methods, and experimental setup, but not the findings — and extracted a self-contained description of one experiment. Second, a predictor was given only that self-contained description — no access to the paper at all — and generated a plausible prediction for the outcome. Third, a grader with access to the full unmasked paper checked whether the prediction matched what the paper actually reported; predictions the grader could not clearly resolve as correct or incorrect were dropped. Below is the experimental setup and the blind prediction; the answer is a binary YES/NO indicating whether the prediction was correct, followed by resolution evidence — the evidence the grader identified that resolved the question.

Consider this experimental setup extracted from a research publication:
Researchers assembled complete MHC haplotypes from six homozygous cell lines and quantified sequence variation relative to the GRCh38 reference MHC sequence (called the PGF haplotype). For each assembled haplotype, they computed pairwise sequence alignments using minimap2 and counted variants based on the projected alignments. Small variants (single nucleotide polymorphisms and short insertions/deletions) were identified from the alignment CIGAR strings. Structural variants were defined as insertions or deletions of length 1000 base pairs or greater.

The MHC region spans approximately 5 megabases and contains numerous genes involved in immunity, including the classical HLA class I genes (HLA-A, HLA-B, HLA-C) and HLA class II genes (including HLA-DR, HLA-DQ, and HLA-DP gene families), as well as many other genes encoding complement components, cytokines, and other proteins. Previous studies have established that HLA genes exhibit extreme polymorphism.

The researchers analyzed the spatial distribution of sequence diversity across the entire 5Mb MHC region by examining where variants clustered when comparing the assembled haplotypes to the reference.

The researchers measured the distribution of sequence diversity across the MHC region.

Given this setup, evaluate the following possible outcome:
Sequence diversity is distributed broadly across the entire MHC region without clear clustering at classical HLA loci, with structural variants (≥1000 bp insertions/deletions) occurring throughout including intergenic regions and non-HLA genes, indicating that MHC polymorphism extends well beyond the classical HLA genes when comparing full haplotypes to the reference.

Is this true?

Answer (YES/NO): NO